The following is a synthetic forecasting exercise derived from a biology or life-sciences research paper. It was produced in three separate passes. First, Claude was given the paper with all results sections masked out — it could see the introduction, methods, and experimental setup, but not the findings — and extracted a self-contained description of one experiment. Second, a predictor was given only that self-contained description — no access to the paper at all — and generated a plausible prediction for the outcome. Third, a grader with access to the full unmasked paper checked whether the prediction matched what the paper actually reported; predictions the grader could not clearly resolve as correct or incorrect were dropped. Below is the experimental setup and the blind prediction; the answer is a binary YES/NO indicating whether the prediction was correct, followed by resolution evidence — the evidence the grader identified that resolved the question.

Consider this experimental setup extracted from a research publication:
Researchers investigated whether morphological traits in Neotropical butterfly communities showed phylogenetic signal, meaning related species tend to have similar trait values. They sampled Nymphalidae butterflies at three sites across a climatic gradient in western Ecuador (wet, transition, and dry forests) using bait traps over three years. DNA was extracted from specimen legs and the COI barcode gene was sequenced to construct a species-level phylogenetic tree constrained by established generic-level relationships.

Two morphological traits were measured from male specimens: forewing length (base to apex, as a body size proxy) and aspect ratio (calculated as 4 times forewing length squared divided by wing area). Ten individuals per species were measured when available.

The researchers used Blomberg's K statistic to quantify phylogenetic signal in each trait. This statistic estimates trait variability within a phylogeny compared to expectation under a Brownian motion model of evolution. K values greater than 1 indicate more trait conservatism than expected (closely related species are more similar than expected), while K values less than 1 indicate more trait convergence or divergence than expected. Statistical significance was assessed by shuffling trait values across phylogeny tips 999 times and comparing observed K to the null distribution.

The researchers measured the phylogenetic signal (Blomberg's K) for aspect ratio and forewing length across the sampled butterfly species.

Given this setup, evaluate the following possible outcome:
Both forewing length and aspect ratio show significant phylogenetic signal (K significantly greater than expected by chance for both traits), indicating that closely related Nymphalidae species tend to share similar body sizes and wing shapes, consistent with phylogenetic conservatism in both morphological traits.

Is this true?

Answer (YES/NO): YES